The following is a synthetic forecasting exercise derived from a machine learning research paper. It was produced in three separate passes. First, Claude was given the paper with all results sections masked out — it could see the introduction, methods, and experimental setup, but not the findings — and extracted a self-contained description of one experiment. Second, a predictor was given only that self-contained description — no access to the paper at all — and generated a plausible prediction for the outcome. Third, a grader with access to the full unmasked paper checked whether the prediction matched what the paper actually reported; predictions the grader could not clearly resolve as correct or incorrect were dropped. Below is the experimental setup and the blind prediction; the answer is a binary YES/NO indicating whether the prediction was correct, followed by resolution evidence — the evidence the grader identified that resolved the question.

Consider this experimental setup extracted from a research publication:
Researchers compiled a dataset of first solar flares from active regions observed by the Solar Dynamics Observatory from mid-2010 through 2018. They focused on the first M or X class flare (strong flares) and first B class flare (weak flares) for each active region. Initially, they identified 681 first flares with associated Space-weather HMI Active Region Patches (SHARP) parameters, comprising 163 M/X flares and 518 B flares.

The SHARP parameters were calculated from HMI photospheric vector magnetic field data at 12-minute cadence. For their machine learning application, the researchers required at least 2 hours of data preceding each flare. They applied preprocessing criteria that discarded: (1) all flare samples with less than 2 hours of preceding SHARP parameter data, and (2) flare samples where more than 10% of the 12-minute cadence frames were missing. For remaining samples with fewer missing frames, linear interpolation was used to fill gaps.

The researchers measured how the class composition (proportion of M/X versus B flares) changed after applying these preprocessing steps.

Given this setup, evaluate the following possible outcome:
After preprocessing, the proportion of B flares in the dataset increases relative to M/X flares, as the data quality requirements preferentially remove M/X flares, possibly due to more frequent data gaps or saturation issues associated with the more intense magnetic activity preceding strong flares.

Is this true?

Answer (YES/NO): NO